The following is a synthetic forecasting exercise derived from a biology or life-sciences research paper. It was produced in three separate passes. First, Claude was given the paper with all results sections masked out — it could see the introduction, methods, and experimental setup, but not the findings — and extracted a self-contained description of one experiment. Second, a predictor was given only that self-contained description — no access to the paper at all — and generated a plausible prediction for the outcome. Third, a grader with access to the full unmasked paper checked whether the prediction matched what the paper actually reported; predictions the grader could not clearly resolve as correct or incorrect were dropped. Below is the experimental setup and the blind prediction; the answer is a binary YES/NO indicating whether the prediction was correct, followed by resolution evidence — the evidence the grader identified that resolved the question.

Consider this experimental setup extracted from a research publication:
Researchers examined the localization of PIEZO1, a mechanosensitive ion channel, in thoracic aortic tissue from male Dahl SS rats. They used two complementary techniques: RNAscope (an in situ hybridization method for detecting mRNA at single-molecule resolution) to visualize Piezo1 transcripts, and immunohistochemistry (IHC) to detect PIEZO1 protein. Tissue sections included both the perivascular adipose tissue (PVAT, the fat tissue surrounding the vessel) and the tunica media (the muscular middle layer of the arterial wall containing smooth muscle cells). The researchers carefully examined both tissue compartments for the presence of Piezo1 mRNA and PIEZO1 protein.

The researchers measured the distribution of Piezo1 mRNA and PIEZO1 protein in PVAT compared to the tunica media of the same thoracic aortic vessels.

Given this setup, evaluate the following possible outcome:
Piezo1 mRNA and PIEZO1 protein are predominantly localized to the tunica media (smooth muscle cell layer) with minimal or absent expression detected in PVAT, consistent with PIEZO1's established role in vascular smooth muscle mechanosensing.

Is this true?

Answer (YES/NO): NO